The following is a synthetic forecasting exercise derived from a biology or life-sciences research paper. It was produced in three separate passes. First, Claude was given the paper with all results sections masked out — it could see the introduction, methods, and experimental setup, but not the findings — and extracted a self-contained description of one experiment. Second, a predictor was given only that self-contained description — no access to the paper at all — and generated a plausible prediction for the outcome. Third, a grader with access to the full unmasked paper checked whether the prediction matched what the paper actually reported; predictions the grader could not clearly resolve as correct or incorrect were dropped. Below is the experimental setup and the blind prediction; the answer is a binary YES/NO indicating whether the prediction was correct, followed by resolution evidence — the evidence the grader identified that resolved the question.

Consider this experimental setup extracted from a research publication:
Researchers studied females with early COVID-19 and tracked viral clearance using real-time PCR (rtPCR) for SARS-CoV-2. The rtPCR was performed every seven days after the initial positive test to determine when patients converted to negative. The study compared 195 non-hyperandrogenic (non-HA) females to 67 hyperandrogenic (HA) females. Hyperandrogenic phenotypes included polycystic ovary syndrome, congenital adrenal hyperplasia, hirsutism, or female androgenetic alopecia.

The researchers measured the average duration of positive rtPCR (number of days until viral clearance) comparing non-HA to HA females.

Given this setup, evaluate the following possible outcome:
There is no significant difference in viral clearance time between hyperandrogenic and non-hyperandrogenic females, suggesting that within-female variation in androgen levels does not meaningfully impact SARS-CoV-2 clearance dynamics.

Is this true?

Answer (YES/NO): NO